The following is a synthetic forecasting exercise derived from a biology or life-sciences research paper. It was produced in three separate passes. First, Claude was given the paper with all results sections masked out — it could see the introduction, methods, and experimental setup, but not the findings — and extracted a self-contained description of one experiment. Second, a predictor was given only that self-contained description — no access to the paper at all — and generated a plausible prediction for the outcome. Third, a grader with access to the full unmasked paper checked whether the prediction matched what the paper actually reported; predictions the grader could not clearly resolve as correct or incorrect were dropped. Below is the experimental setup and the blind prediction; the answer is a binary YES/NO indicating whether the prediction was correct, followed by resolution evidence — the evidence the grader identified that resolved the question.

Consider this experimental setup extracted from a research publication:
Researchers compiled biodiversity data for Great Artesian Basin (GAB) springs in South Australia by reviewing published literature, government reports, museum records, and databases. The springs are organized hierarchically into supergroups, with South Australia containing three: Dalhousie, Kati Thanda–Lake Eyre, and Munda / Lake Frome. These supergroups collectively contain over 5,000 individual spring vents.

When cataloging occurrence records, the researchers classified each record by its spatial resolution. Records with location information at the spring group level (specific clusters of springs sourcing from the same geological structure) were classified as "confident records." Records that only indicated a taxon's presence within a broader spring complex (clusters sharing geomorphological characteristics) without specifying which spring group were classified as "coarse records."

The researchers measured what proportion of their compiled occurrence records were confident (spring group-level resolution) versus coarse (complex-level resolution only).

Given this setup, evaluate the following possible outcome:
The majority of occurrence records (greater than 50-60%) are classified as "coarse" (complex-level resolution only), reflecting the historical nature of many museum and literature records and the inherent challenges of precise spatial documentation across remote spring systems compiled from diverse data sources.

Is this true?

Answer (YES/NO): YES